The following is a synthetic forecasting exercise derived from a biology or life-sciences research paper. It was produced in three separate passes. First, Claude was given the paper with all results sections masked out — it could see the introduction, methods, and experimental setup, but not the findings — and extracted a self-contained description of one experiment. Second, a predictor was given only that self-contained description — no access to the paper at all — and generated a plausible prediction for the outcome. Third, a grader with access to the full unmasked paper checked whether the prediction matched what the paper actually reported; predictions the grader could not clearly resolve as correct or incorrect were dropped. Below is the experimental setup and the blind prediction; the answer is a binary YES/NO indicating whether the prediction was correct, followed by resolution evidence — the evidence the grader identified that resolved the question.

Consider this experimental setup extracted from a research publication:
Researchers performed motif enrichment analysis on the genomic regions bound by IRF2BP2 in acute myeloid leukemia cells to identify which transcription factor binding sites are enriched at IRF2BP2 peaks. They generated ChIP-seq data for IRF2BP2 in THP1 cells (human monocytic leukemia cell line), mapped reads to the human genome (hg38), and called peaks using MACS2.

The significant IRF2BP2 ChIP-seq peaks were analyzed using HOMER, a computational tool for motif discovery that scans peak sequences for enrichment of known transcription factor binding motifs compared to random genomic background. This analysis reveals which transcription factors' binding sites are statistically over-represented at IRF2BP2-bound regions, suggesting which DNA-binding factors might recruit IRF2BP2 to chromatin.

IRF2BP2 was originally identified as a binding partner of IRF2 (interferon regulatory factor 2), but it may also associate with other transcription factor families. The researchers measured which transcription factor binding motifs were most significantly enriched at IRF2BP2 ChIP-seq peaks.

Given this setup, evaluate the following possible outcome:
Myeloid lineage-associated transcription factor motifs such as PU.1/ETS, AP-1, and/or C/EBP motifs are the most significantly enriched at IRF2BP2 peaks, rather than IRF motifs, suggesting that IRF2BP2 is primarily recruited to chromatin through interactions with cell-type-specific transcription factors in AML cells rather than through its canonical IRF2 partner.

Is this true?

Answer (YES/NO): YES